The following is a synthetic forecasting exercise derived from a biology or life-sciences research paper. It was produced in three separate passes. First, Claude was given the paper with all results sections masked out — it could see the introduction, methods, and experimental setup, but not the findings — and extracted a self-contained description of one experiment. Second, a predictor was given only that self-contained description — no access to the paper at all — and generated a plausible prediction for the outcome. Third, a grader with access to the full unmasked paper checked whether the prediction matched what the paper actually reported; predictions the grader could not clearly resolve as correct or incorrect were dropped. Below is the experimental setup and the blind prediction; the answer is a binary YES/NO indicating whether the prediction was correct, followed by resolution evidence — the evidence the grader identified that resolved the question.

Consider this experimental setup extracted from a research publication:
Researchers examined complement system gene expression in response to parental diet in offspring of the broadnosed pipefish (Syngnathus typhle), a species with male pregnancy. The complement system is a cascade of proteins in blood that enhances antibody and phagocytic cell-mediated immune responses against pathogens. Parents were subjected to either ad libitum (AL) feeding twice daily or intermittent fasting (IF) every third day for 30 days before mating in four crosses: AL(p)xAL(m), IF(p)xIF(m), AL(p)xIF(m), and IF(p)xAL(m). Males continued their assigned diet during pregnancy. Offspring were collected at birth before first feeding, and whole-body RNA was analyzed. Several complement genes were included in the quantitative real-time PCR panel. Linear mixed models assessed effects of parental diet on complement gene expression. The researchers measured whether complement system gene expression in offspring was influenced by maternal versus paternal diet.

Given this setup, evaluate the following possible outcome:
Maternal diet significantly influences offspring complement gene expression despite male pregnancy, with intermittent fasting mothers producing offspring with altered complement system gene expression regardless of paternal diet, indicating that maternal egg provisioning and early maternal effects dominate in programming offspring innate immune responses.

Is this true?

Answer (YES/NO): NO